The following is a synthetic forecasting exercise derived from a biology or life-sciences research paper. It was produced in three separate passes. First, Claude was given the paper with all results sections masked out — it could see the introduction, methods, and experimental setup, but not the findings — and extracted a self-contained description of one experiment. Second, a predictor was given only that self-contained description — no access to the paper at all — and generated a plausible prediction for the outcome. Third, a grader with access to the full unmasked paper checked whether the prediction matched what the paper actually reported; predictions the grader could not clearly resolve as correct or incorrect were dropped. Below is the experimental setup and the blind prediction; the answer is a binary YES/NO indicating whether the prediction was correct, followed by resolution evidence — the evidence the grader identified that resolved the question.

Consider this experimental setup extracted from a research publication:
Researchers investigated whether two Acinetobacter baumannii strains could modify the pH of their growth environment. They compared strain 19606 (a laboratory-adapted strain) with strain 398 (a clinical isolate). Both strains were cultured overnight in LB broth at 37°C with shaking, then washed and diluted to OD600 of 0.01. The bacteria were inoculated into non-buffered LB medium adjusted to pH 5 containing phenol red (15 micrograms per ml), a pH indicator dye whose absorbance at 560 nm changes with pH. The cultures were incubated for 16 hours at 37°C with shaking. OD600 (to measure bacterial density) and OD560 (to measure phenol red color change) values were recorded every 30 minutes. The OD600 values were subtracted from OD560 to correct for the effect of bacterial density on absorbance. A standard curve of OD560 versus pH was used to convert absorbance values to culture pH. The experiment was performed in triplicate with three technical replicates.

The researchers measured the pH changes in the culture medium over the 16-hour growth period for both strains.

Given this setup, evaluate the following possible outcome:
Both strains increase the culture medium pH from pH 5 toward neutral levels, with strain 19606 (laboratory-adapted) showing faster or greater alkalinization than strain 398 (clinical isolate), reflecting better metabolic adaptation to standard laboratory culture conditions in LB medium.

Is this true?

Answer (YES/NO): NO